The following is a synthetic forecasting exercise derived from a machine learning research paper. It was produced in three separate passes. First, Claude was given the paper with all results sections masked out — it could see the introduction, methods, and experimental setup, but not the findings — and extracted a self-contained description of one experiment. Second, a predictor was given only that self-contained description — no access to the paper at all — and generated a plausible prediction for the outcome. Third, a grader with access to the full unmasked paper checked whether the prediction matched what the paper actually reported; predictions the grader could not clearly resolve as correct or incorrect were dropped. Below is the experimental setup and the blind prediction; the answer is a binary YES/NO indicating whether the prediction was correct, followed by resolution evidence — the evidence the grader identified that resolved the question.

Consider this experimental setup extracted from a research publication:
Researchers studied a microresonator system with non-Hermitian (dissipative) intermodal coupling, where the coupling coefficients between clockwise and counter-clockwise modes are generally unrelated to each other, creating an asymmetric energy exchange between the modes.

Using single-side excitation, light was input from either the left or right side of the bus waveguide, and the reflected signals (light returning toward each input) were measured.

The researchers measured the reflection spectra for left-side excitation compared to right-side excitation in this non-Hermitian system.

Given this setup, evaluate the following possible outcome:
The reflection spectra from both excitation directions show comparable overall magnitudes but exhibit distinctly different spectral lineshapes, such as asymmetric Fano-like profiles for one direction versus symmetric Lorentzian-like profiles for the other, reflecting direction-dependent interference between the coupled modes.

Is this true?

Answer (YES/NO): NO